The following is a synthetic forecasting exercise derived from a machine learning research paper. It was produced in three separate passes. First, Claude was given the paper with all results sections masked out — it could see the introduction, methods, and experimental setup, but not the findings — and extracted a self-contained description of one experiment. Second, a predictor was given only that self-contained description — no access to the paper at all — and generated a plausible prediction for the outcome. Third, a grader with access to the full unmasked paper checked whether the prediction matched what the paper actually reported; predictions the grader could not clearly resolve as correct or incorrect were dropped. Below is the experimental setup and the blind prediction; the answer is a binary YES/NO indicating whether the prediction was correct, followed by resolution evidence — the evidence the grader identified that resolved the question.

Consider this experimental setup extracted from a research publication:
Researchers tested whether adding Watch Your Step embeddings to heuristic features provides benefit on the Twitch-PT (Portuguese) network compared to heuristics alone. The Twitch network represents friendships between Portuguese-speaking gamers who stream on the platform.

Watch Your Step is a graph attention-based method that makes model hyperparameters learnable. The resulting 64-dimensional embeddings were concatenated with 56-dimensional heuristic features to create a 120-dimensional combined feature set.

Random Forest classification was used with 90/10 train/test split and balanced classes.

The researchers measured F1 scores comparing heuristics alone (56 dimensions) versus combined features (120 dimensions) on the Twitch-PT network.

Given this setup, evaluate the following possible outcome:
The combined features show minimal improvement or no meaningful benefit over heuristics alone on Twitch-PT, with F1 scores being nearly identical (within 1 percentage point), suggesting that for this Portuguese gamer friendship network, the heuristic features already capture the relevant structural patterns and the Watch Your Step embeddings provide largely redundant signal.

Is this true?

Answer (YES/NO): YES